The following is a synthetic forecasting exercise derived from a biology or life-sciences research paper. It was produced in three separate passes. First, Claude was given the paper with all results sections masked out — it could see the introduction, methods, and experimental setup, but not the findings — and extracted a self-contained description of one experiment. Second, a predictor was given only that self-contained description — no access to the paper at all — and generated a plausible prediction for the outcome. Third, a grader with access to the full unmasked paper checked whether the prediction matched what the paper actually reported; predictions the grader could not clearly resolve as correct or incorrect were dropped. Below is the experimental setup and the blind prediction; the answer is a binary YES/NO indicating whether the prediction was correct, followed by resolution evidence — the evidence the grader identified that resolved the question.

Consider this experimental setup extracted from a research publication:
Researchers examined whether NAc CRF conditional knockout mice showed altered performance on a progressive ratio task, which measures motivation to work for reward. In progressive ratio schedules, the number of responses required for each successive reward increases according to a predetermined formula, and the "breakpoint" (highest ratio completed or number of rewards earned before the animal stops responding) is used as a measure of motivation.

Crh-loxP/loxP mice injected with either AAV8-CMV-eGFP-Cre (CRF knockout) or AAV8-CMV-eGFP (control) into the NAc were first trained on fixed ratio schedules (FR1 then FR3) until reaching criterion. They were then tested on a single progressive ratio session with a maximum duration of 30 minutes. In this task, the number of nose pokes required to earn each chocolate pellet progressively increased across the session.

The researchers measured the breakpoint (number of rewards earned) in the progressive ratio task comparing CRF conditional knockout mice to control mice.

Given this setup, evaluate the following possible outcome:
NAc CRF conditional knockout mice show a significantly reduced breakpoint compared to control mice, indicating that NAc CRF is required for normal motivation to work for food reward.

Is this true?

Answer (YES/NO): NO